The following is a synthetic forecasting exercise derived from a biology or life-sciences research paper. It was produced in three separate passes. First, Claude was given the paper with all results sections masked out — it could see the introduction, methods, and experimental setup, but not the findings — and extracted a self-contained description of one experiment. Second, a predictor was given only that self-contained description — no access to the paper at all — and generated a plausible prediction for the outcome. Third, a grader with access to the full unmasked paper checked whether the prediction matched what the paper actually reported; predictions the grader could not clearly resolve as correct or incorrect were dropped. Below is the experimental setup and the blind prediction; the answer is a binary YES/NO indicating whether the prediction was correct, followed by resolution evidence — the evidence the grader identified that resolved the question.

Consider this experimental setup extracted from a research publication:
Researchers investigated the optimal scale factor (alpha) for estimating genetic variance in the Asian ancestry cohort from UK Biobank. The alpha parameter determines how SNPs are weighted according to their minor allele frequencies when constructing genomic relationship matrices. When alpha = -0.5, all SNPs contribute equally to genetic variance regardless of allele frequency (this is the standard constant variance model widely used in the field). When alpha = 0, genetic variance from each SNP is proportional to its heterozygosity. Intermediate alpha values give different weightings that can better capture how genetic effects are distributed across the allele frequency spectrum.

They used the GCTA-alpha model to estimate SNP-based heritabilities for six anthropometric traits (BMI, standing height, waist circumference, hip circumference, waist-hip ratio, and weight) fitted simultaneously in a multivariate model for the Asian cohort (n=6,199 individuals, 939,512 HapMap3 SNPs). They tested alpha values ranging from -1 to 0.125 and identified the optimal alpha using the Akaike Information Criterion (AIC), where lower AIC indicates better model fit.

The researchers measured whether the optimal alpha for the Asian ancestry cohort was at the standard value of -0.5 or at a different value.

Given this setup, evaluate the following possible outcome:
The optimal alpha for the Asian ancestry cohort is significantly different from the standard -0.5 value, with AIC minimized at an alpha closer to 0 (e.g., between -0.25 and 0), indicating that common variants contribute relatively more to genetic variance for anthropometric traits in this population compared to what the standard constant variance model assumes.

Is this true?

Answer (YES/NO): NO